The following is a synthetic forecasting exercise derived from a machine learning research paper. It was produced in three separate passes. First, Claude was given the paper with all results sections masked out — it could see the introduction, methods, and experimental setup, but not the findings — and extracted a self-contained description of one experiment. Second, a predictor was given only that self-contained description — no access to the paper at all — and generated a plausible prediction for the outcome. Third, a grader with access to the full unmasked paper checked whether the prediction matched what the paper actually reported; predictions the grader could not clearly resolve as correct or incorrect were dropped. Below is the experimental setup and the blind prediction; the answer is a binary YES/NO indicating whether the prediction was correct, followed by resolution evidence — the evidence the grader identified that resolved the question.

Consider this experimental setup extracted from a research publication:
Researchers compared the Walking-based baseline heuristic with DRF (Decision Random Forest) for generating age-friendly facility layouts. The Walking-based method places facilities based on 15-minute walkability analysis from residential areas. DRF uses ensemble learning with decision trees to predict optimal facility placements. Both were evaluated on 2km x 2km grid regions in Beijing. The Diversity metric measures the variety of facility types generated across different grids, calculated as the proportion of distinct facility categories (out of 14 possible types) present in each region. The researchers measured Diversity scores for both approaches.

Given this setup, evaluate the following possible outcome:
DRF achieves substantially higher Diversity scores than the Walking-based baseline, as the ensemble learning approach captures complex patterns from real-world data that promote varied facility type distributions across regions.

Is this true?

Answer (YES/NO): YES